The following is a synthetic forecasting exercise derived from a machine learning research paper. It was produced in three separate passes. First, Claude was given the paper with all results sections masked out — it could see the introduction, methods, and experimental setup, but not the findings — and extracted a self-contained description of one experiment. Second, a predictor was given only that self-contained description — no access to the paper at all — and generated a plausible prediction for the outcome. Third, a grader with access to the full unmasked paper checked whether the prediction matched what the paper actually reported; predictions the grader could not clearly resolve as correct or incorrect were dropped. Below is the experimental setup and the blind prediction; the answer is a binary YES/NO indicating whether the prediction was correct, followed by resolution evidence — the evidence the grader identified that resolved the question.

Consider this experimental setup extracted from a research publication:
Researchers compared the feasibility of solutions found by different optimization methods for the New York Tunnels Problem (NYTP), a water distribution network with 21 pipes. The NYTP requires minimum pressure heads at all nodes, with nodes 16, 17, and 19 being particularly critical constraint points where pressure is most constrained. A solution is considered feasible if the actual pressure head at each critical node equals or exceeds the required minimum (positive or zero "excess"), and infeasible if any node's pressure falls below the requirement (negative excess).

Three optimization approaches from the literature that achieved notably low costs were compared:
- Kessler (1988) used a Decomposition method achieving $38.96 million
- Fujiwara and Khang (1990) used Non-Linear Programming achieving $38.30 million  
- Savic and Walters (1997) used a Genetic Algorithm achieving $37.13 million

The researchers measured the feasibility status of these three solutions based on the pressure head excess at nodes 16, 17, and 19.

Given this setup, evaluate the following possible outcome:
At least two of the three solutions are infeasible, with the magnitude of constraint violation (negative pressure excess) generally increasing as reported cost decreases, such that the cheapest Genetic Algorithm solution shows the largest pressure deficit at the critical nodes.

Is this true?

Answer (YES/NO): NO